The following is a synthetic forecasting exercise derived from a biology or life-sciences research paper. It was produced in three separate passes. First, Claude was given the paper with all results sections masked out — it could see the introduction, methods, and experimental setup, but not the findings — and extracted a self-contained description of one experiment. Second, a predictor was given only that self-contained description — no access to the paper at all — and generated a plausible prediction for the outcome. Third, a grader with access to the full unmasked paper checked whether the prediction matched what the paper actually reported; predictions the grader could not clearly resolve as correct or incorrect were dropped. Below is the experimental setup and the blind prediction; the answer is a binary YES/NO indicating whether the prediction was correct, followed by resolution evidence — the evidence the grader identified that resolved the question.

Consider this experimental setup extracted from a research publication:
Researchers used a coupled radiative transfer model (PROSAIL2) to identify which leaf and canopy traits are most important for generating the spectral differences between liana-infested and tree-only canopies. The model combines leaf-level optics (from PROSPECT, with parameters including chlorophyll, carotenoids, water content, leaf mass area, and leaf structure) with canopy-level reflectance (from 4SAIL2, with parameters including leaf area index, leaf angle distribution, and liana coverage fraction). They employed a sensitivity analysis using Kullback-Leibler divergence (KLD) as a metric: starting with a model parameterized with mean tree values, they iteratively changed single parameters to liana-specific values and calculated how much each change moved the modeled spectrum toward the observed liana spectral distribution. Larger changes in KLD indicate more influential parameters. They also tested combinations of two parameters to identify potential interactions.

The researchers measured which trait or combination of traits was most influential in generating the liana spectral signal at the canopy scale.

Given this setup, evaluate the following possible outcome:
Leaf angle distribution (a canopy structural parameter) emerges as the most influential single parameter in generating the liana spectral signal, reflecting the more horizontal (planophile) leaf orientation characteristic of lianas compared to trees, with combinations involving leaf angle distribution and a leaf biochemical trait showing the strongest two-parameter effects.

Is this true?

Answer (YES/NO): NO